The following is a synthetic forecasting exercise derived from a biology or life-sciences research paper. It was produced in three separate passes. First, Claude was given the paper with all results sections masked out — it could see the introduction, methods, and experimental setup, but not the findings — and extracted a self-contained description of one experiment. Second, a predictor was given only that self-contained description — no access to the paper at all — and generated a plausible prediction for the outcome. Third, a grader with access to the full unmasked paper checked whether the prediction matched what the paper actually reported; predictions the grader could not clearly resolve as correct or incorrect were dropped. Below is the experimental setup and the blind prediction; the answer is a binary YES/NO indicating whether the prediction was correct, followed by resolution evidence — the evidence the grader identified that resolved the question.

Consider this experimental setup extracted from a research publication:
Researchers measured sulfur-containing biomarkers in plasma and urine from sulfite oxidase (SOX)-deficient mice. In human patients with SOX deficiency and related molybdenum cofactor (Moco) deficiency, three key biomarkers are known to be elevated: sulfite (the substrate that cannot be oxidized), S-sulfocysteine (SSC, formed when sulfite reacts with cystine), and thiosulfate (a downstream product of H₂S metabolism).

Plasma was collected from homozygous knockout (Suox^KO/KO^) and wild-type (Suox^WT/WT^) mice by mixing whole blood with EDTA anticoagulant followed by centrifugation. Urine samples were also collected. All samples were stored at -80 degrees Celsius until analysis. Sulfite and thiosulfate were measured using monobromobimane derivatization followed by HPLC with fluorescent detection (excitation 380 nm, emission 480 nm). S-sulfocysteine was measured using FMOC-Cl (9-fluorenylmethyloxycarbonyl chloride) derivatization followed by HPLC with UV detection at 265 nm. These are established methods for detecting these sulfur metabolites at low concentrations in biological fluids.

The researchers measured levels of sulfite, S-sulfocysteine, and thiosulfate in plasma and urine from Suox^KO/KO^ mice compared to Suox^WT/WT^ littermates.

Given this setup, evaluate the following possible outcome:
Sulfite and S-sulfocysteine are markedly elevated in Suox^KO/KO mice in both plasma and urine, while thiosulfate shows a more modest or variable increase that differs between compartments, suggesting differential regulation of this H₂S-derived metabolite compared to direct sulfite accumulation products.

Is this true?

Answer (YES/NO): NO